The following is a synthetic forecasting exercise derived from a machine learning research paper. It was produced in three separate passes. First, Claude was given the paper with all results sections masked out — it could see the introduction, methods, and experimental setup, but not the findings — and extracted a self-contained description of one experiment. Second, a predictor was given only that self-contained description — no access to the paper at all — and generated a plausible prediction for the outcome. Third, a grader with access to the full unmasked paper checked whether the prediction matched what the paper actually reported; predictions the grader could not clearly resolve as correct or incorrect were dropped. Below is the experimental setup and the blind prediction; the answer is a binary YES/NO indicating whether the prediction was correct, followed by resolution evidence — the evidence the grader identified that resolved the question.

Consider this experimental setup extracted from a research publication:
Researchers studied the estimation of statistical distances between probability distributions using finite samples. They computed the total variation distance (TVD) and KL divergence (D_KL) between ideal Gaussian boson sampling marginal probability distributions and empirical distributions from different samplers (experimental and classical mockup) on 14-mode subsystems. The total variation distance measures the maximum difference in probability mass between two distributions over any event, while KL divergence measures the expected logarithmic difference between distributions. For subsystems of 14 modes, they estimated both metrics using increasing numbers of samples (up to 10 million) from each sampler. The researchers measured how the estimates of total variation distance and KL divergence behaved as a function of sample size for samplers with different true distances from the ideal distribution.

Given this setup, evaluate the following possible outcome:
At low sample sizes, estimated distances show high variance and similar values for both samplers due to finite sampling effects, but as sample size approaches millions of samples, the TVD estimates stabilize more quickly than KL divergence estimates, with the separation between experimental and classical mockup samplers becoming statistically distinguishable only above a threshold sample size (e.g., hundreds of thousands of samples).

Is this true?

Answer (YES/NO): NO